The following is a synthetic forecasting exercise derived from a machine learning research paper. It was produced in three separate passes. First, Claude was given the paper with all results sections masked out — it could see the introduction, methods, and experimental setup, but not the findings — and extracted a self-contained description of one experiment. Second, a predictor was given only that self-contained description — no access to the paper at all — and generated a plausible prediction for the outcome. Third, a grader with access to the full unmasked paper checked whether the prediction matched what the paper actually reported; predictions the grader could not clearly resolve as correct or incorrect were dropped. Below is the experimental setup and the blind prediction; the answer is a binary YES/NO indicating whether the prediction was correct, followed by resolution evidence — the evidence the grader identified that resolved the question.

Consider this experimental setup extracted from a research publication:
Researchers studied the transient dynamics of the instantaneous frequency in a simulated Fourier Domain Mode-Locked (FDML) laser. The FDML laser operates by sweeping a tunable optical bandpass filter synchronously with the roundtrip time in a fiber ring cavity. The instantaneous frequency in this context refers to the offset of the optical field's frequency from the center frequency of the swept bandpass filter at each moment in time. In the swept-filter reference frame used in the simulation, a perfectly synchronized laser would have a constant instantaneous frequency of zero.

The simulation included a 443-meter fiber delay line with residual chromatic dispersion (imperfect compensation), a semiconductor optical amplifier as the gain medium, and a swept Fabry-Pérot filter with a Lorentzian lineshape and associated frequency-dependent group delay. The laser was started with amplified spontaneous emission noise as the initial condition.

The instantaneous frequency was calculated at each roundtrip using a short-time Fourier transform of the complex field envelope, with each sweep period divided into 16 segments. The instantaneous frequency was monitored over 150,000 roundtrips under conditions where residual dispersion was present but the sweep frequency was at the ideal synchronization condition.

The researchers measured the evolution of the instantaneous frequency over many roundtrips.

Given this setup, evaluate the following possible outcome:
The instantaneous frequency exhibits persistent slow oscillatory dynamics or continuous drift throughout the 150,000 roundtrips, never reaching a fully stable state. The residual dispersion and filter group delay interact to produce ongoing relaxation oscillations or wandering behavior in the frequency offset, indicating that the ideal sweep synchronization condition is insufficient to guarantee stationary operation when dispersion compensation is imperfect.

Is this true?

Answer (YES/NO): YES